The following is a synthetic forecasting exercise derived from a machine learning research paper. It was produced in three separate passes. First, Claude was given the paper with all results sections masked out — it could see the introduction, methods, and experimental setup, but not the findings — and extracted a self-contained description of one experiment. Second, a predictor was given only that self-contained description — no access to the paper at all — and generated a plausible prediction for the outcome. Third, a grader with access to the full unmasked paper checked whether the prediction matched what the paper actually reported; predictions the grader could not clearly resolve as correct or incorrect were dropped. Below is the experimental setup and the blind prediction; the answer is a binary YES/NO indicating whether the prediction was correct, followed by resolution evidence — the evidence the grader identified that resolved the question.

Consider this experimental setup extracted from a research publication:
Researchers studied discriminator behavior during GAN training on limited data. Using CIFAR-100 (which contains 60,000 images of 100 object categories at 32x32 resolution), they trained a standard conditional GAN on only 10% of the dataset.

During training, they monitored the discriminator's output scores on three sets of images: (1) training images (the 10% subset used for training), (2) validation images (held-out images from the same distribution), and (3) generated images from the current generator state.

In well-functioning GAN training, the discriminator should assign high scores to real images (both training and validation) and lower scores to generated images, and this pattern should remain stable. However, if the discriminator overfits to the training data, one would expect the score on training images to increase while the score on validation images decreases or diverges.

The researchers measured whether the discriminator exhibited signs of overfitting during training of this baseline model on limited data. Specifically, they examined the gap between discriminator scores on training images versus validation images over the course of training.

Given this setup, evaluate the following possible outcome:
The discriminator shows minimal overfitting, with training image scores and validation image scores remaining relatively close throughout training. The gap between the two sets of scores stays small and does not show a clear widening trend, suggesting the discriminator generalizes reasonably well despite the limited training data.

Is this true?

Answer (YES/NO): NO